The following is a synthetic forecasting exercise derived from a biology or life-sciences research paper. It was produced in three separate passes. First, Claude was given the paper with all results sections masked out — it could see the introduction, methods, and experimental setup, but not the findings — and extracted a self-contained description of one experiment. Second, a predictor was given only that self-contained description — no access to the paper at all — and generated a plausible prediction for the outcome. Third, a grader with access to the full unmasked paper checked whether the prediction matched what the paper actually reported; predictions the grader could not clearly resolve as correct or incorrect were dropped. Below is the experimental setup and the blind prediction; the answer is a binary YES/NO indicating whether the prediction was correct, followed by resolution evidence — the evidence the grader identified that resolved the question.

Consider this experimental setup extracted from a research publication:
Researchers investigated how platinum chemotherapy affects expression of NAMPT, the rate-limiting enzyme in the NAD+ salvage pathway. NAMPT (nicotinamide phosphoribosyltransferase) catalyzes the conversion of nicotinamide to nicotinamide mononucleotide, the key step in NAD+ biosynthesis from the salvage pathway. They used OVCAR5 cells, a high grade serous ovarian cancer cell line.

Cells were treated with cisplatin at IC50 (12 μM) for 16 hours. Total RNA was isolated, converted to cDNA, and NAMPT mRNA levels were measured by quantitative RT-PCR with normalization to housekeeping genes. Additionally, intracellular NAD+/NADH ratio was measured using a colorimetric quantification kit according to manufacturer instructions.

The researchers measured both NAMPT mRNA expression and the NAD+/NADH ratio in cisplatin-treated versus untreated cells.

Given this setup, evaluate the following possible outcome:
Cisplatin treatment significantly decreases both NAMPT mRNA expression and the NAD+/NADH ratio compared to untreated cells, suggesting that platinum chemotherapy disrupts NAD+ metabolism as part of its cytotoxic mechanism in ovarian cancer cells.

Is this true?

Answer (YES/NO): NO